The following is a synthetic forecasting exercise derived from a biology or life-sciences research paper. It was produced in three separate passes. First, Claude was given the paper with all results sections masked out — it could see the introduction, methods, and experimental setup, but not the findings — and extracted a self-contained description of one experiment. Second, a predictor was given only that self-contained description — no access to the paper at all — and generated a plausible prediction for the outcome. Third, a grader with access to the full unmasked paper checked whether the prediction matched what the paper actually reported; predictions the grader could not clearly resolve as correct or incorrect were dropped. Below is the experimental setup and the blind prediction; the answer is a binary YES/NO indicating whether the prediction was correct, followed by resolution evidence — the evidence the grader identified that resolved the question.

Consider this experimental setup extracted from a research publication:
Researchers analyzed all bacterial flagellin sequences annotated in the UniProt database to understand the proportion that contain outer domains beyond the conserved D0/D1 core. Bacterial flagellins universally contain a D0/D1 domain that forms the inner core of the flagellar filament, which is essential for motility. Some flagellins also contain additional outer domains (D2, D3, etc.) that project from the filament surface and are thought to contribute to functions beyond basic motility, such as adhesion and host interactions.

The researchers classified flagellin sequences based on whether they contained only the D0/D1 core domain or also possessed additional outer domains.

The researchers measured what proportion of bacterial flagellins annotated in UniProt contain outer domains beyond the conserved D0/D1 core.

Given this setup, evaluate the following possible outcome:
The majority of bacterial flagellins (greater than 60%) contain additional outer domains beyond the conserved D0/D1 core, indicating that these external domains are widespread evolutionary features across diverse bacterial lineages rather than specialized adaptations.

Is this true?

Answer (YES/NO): NO